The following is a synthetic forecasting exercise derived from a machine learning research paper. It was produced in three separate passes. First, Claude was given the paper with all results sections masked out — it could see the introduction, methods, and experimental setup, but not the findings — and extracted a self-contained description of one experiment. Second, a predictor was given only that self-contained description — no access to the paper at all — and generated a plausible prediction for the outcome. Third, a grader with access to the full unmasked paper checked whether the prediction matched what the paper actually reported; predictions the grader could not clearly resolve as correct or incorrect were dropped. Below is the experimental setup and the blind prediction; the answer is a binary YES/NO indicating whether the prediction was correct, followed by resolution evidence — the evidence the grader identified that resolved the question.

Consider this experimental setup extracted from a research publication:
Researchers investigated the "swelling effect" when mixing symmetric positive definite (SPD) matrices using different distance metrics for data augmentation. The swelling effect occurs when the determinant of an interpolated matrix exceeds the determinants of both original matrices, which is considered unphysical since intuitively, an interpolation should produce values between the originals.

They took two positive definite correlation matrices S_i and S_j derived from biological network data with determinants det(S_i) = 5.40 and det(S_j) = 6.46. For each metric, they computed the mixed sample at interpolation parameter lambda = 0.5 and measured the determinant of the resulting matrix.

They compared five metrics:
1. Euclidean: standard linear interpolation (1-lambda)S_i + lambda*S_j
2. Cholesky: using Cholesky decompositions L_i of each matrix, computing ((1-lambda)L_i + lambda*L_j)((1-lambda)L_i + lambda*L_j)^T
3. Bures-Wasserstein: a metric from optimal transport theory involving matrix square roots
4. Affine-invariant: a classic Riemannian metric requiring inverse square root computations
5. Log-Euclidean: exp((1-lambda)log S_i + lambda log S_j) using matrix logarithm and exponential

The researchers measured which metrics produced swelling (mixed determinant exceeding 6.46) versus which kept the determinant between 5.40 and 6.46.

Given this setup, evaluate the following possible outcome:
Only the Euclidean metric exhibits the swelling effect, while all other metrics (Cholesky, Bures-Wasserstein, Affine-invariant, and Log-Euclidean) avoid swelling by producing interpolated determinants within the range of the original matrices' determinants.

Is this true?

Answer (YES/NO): NO